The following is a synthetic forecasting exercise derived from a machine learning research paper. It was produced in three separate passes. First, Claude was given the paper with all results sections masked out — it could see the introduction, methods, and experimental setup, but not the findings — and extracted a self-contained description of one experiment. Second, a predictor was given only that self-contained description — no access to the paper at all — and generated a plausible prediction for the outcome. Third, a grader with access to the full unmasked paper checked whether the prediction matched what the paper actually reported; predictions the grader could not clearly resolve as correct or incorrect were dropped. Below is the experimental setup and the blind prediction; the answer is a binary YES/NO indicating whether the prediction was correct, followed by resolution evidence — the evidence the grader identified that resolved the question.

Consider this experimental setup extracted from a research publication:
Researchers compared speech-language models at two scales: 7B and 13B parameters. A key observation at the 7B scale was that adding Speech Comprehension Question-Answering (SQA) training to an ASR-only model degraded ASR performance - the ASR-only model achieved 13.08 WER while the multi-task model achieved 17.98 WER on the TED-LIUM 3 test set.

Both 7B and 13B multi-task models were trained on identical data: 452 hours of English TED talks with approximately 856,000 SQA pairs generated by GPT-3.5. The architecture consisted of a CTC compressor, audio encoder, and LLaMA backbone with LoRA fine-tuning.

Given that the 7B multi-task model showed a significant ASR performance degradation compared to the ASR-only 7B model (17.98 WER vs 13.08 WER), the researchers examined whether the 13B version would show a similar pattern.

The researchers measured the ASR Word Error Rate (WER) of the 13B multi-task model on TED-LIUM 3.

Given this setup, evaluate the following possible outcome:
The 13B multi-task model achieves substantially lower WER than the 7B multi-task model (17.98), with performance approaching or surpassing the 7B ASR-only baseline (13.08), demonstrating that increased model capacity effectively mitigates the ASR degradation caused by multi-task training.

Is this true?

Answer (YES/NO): YES